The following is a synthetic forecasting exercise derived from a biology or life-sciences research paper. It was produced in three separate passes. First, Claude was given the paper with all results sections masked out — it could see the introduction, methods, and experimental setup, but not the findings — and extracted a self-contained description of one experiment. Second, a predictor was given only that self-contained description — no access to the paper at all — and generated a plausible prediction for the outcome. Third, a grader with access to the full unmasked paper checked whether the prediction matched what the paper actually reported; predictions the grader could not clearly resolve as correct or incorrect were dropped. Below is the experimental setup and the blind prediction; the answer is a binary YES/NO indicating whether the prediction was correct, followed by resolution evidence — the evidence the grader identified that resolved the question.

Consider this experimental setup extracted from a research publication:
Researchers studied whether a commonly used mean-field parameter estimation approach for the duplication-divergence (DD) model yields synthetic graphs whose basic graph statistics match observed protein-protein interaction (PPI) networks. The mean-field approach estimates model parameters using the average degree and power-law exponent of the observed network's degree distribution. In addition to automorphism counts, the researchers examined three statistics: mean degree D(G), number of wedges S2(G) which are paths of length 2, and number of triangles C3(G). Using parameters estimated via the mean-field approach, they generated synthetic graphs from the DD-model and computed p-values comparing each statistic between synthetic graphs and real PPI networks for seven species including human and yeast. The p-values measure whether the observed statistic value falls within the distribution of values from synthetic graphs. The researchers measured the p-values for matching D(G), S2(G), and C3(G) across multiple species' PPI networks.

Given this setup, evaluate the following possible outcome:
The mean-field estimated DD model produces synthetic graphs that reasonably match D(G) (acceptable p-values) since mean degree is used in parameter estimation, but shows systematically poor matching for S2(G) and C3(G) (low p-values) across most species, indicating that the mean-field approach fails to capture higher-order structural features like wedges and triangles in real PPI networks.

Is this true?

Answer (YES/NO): NO